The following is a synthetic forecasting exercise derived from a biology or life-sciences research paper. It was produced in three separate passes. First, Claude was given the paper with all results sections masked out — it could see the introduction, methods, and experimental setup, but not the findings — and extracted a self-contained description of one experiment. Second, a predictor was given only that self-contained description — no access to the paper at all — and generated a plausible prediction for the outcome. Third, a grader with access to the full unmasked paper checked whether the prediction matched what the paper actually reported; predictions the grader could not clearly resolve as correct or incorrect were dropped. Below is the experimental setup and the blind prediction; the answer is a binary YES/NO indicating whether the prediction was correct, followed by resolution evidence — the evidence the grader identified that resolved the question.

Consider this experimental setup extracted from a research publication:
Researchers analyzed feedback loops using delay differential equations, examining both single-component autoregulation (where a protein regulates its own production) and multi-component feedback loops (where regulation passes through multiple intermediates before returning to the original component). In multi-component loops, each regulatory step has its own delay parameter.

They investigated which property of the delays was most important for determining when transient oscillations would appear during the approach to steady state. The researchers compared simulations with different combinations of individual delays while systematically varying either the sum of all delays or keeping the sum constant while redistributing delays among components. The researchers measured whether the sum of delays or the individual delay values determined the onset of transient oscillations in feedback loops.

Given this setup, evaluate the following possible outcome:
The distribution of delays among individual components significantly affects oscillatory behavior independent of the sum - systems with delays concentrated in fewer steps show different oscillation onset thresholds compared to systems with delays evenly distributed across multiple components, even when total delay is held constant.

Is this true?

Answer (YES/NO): NO